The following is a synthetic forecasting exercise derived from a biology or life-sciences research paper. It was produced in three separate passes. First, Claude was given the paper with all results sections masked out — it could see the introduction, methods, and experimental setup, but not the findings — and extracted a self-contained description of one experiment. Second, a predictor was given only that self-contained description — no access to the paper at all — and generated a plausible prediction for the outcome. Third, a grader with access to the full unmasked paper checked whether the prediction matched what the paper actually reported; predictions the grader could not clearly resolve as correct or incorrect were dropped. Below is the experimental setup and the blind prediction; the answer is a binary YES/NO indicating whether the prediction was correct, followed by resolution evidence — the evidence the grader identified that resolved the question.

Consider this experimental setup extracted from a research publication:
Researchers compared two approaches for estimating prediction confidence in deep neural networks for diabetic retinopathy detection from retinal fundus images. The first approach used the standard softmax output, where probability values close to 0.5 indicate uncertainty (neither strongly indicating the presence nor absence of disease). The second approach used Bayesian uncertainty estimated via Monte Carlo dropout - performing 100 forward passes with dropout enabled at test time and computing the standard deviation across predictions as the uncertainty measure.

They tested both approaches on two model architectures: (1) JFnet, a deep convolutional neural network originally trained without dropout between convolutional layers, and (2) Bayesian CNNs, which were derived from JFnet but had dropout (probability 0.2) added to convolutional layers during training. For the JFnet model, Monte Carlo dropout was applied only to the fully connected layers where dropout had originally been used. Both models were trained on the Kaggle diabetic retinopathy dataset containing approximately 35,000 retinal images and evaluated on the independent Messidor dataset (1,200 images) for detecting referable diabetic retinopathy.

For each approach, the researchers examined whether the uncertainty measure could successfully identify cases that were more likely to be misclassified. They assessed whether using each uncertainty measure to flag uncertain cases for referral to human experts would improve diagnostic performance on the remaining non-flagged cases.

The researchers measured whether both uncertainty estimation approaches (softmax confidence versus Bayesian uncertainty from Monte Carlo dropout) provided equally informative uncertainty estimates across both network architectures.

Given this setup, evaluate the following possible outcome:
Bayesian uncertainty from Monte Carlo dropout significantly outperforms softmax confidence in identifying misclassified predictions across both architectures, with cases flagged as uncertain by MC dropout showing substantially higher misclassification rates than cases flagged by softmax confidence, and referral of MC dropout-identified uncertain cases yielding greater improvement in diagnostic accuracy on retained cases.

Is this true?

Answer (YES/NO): NO